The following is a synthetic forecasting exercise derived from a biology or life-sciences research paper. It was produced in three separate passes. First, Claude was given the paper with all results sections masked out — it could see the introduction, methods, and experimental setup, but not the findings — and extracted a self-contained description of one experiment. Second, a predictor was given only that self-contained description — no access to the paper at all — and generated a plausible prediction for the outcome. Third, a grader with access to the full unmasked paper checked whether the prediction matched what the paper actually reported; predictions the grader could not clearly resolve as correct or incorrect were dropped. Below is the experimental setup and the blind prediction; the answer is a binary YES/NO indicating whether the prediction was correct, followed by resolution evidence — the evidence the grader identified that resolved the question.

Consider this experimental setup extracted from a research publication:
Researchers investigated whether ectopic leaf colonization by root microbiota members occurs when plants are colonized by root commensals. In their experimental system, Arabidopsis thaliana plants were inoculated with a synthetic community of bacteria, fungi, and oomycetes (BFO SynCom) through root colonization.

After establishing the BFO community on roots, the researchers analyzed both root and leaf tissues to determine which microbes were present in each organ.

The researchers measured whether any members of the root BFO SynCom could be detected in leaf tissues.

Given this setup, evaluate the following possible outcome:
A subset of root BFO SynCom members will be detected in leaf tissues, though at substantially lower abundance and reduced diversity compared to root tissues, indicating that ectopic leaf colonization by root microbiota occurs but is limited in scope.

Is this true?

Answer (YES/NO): NO